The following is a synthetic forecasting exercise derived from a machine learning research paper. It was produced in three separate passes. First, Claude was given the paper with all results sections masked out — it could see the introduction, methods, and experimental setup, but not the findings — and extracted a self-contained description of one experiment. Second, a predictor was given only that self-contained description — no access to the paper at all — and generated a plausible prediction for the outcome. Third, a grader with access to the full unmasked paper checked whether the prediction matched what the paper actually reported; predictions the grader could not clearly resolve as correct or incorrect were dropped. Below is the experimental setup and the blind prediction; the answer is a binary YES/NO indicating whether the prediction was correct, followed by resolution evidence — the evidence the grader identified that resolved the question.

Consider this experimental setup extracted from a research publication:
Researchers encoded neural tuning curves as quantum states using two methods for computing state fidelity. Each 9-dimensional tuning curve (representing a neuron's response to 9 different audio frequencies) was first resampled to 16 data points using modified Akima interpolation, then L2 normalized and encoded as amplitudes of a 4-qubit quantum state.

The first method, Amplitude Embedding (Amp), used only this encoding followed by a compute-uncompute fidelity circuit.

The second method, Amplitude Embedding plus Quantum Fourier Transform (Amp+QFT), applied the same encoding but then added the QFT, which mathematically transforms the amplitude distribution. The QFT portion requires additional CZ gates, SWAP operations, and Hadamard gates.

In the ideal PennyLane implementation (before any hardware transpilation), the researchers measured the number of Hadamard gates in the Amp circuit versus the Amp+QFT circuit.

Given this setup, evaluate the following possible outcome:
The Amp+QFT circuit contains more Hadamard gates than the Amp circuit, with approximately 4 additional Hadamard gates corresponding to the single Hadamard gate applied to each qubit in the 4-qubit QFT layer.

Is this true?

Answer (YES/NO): NO